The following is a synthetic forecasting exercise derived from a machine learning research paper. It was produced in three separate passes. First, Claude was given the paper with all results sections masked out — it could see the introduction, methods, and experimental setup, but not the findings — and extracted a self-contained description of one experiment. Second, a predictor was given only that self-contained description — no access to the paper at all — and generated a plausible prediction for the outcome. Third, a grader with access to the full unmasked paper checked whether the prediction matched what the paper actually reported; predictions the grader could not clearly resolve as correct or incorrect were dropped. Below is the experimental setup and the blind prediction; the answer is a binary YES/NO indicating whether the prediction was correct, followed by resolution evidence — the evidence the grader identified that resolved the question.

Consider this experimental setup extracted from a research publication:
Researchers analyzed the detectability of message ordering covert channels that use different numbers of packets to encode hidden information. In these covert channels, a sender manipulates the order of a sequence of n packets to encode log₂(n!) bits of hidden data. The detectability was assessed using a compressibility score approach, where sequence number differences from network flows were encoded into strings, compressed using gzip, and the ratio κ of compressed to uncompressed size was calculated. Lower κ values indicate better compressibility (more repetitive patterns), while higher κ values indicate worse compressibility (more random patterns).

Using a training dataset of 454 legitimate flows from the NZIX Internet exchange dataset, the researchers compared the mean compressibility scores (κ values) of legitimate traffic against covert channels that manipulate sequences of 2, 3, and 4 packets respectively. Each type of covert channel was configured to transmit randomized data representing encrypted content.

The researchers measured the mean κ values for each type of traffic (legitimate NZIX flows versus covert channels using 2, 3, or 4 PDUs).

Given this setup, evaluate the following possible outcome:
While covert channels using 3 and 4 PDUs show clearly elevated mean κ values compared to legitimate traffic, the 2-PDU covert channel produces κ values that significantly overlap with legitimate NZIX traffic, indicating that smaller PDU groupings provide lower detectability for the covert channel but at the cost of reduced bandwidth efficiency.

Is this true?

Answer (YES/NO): NO